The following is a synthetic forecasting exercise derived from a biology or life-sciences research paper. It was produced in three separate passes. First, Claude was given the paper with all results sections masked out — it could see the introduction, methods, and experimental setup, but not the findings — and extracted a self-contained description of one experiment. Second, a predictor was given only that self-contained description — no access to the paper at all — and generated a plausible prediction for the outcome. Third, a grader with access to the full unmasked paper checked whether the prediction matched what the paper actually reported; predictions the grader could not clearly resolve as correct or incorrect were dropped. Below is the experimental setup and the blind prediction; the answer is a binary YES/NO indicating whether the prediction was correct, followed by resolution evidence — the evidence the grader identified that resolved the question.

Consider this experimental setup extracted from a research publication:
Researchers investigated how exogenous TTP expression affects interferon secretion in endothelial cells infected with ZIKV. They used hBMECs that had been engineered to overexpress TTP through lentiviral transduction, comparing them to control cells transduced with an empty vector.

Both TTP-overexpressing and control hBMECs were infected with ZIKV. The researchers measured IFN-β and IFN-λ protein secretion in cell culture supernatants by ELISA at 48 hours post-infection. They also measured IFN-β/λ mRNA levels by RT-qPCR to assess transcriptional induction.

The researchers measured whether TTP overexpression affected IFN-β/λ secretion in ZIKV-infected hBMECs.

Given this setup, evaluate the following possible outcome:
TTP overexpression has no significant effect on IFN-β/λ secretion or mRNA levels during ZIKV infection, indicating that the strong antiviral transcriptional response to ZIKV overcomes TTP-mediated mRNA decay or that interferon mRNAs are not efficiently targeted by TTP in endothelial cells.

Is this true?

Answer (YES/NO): NO